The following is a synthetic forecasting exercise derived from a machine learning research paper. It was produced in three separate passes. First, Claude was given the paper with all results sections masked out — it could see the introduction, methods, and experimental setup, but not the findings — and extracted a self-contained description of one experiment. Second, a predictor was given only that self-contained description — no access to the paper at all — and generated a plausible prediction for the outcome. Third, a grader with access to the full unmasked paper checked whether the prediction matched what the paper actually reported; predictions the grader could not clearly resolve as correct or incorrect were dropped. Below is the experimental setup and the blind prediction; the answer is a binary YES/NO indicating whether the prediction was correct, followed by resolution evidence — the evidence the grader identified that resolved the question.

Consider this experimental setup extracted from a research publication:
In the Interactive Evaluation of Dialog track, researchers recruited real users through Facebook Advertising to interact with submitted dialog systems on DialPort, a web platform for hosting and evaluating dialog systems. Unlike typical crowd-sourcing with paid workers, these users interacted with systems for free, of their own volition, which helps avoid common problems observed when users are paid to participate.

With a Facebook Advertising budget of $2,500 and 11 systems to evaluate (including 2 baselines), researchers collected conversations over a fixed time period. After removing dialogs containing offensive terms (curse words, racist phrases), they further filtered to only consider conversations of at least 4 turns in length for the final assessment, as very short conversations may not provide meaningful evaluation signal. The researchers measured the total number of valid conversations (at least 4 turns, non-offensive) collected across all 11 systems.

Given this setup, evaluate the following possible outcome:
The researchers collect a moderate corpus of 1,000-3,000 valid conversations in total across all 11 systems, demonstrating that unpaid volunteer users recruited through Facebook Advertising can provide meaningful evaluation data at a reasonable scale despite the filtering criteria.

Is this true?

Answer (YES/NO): YES